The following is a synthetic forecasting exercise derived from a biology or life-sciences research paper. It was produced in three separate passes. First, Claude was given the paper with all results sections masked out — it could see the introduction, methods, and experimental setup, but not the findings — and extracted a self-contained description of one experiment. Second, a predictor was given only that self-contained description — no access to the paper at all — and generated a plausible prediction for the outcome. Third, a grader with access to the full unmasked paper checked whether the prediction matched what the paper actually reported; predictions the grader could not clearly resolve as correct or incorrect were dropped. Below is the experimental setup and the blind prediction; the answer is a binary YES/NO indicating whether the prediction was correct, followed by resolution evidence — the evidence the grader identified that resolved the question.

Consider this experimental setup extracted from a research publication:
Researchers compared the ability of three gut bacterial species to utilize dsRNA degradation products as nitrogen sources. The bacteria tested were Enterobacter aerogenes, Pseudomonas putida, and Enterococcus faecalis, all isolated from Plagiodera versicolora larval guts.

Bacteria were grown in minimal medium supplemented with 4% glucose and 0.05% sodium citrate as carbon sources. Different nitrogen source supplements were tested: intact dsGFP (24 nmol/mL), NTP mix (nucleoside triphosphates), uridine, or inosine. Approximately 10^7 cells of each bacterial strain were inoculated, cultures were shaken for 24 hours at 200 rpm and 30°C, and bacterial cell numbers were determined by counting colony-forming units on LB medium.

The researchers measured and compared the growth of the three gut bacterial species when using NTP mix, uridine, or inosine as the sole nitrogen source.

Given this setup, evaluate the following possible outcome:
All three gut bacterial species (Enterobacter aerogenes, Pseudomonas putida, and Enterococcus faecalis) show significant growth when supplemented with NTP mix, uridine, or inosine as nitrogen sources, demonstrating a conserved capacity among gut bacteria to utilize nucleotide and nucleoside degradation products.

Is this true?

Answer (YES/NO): YES